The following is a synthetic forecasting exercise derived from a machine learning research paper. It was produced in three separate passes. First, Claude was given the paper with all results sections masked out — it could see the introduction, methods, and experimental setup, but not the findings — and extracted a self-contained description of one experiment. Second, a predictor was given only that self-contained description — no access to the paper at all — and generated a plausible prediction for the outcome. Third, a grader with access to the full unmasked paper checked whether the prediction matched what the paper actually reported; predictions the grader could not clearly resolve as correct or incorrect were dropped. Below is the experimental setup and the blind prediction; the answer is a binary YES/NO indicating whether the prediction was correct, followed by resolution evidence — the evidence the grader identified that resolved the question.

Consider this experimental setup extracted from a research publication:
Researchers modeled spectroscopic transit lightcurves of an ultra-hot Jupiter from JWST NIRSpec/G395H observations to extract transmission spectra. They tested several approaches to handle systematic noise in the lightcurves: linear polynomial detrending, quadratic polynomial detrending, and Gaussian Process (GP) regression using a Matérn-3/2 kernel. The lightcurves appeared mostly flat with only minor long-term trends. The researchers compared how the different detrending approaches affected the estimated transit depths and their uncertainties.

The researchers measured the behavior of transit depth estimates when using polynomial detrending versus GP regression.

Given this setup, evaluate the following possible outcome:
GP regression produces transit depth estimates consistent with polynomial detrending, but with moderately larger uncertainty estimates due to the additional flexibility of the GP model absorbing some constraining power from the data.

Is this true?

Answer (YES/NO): NO